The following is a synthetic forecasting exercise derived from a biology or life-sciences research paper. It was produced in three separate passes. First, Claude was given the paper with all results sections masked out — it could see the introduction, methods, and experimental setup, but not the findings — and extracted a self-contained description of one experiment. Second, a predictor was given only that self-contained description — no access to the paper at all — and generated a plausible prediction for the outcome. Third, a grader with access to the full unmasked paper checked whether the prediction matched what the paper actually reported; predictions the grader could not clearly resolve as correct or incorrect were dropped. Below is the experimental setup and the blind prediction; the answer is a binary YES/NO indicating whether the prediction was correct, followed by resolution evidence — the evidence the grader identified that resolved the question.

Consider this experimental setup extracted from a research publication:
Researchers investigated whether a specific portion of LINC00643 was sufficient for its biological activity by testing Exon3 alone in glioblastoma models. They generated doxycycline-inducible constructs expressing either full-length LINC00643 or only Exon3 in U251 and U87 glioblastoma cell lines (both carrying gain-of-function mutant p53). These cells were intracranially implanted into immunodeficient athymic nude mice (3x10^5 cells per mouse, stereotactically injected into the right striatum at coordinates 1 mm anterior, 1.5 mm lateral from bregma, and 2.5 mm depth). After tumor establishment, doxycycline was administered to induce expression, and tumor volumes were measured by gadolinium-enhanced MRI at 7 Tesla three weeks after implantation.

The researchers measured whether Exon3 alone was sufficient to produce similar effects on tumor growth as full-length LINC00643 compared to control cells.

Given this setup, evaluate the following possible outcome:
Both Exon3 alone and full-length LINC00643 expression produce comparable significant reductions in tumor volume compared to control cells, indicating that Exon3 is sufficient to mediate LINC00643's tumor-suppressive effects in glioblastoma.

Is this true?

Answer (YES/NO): YES